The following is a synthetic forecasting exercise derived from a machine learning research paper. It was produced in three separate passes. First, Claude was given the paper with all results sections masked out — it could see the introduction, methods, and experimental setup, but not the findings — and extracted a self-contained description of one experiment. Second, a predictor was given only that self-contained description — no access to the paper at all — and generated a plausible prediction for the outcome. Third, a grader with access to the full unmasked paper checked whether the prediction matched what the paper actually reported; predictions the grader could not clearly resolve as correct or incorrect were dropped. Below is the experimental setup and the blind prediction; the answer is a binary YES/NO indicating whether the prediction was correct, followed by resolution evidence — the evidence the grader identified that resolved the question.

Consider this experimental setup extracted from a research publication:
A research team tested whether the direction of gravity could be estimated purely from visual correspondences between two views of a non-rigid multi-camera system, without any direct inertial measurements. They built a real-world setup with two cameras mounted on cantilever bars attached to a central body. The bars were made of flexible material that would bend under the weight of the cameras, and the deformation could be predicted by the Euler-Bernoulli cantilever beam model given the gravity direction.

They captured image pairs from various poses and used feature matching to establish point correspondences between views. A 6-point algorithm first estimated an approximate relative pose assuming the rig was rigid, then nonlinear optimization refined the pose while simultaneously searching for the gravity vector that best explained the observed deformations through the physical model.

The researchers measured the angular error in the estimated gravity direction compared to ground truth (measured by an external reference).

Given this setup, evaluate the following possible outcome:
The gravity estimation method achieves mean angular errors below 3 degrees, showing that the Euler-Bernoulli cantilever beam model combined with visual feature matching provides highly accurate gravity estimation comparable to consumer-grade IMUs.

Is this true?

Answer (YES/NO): NO